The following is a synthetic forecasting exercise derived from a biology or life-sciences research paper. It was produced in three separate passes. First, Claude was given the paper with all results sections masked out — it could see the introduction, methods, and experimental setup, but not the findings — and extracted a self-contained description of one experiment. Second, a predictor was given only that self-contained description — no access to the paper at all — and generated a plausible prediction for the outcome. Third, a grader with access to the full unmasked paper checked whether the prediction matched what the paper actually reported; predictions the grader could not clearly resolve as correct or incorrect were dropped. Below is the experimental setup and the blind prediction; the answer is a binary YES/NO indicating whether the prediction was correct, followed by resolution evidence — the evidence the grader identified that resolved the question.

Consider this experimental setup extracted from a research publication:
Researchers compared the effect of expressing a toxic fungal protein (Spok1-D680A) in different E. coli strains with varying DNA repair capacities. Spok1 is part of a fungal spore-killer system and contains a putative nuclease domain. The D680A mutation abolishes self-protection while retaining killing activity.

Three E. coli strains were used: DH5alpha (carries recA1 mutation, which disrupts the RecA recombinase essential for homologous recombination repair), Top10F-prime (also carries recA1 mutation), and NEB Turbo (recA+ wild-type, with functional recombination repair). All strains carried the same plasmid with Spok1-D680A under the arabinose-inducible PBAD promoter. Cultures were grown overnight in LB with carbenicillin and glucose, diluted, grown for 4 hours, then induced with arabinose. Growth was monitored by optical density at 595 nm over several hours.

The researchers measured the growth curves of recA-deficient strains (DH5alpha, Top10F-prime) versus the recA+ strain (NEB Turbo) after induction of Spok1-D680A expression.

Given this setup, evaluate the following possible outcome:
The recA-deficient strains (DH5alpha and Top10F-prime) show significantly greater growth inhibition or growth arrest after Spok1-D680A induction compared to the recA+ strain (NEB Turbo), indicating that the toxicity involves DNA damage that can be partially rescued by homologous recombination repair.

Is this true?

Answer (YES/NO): YES